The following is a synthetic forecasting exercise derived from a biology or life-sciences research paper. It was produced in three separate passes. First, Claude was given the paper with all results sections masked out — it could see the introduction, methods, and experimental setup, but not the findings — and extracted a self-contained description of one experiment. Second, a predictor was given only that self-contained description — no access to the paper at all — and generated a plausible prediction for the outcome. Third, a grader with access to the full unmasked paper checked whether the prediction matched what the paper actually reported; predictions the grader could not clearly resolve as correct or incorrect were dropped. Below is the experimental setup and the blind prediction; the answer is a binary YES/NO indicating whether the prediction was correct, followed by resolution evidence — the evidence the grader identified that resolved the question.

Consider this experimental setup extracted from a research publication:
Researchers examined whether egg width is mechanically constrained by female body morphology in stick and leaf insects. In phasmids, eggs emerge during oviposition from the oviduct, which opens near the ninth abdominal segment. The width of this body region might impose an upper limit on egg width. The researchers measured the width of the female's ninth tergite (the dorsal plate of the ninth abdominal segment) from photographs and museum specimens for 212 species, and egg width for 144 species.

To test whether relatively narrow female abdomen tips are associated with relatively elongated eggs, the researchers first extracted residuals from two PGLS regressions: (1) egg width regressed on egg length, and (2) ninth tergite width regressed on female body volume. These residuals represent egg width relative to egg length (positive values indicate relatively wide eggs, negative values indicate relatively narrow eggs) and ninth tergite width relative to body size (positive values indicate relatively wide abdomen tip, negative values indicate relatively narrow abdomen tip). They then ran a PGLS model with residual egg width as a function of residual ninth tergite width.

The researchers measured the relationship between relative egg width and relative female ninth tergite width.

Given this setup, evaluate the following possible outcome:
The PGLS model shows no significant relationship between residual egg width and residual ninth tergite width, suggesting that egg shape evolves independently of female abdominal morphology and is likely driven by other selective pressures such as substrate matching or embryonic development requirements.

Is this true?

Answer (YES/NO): NO